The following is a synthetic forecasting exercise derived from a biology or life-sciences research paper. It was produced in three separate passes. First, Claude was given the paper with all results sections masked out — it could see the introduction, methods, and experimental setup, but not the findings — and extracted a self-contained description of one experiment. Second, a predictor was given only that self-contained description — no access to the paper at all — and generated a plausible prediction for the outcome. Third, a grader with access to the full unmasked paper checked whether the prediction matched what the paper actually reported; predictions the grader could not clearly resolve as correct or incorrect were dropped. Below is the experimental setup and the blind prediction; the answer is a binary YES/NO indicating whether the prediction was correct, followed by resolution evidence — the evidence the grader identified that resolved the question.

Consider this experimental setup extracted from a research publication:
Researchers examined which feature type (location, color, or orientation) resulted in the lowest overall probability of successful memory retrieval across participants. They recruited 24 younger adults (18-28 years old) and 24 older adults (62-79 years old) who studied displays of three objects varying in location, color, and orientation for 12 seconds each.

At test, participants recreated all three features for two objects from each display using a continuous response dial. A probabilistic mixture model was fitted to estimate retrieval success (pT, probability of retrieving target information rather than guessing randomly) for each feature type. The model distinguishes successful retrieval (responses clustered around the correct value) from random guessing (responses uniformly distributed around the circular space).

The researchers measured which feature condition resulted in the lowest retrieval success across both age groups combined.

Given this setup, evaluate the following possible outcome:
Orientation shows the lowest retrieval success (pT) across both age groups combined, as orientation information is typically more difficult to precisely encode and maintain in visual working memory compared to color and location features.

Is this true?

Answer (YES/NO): YES